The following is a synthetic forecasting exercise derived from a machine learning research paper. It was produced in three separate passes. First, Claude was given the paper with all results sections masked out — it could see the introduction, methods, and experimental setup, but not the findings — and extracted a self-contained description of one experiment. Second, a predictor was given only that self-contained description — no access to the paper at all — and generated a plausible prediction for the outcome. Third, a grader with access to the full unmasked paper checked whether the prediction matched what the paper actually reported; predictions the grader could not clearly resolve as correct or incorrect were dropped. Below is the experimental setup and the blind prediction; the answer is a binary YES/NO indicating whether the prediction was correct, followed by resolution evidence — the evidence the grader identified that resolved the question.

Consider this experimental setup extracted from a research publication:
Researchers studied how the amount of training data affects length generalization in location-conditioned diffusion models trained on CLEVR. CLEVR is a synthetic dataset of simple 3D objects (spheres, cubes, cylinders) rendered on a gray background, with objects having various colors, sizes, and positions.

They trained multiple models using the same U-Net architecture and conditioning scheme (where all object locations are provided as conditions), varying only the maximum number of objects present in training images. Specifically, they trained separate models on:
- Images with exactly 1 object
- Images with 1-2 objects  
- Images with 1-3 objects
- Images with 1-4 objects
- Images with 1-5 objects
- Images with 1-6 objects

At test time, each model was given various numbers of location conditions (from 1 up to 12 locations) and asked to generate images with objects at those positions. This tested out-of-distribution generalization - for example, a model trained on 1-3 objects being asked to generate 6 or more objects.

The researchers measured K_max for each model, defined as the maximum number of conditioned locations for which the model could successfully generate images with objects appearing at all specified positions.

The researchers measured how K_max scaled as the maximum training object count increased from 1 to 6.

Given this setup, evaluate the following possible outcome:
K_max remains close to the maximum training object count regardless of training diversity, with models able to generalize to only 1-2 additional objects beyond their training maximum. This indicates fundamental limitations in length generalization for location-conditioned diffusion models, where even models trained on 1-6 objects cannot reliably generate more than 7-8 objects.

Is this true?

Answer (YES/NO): NO